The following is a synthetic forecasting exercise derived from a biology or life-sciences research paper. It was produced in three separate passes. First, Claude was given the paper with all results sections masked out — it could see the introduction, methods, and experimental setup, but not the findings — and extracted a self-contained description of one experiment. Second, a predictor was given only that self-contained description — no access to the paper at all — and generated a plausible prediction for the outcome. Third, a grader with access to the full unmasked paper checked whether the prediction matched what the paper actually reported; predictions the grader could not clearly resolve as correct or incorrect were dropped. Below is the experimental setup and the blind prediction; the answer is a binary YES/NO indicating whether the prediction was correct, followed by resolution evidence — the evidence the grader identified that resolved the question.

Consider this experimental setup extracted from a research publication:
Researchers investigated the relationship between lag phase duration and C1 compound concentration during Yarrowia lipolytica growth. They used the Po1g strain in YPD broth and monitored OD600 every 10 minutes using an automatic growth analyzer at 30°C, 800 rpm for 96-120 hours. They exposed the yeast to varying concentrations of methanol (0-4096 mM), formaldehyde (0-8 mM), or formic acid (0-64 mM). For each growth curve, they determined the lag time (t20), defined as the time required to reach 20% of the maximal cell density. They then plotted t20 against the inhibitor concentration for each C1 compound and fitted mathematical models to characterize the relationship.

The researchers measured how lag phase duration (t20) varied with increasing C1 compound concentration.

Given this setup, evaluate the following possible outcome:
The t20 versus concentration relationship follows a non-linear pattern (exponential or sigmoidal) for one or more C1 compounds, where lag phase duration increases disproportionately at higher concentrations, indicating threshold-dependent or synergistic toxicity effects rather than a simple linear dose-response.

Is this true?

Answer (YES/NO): YES